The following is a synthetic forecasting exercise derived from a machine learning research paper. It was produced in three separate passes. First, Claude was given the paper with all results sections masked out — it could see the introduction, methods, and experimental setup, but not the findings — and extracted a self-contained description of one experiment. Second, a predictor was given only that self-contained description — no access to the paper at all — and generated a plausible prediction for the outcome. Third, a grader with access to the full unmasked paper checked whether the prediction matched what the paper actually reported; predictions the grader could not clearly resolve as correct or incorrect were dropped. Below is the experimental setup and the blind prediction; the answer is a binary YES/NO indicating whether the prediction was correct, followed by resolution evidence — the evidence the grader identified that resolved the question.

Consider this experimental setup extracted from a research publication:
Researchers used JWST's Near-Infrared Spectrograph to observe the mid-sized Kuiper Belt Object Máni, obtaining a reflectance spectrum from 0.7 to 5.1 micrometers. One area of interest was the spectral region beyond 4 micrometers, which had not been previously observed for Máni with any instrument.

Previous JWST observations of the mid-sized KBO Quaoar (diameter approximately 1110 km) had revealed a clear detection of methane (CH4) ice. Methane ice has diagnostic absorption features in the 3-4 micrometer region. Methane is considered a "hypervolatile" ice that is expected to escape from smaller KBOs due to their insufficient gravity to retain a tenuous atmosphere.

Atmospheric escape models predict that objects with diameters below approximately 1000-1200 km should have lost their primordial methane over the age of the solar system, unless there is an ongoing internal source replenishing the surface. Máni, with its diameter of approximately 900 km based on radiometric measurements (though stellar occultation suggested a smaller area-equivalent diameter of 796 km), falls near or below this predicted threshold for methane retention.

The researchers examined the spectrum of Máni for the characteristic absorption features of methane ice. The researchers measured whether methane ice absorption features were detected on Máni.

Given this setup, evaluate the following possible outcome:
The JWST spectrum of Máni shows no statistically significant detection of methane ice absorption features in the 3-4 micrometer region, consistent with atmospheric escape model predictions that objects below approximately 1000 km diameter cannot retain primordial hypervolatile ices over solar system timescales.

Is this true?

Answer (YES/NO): YES